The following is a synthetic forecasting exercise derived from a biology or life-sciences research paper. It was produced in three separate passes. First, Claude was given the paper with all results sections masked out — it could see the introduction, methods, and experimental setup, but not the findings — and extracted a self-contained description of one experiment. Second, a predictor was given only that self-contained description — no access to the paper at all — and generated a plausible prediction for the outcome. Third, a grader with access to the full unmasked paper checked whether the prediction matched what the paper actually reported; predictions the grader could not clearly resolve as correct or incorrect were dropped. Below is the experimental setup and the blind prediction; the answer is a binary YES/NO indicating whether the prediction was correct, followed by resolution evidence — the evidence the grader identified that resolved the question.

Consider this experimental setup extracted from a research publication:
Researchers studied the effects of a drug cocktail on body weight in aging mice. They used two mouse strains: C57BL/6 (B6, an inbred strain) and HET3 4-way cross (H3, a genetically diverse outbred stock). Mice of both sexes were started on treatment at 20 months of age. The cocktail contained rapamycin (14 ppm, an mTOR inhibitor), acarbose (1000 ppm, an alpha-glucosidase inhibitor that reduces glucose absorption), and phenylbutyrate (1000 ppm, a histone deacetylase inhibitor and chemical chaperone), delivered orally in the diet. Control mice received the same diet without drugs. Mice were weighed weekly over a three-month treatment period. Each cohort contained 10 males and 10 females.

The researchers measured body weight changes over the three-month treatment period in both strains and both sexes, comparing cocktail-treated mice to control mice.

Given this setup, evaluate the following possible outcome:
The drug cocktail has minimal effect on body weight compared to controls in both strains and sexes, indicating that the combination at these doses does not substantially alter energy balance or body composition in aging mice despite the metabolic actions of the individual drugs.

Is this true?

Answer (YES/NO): NO